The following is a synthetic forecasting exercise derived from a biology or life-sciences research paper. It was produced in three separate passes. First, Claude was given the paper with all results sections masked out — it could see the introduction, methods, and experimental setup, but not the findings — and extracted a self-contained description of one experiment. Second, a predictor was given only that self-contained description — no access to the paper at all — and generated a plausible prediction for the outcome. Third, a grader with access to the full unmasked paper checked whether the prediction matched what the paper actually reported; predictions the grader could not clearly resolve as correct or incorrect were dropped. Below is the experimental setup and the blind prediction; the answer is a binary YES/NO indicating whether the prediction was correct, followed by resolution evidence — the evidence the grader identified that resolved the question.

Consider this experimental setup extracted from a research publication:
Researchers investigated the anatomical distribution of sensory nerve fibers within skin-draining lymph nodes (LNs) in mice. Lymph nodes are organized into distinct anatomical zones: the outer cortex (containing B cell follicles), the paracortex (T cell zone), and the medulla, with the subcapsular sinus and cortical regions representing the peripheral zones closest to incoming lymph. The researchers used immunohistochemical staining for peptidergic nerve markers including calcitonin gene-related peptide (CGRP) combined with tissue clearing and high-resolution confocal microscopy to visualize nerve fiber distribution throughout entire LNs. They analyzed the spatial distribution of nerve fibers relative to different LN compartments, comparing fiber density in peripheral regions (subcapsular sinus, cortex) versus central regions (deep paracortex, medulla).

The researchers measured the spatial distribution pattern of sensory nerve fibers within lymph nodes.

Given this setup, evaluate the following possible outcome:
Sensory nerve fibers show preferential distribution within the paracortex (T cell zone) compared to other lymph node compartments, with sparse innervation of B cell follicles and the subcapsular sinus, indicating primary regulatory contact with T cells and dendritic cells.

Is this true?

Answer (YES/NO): NO